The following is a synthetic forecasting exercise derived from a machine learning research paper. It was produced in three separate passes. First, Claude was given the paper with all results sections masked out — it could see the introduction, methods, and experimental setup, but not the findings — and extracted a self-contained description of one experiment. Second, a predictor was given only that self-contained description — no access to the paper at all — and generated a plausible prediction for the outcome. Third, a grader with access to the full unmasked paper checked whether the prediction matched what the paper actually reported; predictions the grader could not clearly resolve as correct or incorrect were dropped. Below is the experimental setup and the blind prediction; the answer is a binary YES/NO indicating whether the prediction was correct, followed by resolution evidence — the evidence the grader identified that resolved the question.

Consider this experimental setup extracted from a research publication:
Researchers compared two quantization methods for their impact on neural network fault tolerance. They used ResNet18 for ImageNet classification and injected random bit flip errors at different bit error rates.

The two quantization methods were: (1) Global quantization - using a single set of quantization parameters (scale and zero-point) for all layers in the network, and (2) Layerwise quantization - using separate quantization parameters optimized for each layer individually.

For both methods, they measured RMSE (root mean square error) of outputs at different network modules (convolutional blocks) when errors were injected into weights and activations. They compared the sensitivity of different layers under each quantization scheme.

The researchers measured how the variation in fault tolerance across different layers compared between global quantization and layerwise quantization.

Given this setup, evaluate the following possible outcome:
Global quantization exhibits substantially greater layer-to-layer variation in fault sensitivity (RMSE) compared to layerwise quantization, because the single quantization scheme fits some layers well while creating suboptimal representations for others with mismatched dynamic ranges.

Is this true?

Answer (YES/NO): YES